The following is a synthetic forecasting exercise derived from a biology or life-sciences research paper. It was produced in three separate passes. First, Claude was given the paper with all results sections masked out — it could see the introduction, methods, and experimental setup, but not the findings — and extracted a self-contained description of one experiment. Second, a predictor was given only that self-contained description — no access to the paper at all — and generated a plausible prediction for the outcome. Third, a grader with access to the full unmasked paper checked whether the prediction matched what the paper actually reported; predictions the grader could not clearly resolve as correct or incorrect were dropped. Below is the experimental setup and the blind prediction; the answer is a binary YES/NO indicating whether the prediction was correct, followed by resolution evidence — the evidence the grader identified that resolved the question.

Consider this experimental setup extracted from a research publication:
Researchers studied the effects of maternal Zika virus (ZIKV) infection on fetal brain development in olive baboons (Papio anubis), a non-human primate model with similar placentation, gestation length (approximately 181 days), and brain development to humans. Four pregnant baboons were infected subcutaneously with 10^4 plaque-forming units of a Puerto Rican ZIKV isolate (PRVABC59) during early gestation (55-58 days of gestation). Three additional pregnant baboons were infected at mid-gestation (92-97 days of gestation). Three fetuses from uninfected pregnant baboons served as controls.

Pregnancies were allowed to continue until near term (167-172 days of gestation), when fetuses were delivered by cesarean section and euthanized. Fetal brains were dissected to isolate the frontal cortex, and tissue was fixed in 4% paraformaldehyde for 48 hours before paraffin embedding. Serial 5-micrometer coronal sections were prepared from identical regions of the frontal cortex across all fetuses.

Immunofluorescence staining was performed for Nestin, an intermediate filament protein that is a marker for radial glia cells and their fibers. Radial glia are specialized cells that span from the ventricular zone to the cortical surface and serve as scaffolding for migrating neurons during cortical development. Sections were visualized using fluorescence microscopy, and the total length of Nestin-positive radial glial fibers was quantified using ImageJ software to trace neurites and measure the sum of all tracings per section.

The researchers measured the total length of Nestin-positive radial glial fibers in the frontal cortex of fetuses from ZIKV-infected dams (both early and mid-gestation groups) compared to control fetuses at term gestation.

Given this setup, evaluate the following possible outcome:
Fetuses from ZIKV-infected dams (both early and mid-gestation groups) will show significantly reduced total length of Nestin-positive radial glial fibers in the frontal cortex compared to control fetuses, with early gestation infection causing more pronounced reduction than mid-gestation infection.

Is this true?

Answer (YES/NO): NO